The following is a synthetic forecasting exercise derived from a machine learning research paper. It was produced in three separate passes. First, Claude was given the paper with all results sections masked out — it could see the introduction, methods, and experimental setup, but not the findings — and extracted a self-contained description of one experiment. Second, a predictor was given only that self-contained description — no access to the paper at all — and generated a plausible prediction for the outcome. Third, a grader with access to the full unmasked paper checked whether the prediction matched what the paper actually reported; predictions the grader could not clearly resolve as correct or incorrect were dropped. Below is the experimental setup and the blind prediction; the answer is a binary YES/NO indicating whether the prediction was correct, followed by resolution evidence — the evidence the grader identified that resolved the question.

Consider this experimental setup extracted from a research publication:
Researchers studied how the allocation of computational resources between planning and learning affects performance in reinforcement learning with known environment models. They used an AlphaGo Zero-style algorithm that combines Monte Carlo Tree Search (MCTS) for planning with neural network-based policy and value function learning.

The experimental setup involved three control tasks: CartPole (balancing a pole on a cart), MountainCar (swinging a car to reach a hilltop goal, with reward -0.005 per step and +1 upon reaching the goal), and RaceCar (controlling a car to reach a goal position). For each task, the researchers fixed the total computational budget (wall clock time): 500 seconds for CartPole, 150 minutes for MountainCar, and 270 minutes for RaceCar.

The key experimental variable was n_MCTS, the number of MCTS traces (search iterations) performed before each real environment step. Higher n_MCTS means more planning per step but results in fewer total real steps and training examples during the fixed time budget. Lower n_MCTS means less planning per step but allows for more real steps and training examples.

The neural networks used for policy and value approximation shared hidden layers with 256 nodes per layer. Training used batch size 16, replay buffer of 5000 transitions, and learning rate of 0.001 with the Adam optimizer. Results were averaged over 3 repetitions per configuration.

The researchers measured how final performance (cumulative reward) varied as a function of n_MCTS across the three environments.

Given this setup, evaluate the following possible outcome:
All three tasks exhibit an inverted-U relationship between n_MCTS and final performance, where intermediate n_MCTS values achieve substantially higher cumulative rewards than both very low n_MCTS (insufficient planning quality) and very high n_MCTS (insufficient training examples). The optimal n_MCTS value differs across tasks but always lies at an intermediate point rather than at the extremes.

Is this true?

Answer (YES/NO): YES